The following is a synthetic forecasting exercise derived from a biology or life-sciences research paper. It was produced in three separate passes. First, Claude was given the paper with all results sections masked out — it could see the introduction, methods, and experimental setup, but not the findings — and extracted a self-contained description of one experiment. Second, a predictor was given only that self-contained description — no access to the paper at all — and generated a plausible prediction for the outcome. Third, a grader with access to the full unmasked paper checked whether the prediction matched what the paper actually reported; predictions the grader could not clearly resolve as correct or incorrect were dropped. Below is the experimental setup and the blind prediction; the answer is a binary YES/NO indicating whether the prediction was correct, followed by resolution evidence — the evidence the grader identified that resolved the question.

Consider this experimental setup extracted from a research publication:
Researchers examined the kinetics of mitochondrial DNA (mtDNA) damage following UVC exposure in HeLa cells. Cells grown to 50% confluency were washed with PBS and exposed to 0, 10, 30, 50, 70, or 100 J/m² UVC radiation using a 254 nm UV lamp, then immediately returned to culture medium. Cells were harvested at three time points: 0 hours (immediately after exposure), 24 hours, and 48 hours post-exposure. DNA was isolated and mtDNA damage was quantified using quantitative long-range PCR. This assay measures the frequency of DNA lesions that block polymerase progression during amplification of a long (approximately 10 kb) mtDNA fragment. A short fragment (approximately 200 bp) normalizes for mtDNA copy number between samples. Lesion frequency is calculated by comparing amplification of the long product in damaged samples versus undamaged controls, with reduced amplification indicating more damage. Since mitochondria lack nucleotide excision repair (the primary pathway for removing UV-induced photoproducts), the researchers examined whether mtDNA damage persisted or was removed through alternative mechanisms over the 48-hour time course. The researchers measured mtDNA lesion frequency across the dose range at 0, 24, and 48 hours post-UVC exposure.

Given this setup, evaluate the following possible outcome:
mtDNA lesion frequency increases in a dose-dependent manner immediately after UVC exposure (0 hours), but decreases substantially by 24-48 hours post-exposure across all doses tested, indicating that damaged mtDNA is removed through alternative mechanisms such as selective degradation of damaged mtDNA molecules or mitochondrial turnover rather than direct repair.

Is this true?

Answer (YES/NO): YES